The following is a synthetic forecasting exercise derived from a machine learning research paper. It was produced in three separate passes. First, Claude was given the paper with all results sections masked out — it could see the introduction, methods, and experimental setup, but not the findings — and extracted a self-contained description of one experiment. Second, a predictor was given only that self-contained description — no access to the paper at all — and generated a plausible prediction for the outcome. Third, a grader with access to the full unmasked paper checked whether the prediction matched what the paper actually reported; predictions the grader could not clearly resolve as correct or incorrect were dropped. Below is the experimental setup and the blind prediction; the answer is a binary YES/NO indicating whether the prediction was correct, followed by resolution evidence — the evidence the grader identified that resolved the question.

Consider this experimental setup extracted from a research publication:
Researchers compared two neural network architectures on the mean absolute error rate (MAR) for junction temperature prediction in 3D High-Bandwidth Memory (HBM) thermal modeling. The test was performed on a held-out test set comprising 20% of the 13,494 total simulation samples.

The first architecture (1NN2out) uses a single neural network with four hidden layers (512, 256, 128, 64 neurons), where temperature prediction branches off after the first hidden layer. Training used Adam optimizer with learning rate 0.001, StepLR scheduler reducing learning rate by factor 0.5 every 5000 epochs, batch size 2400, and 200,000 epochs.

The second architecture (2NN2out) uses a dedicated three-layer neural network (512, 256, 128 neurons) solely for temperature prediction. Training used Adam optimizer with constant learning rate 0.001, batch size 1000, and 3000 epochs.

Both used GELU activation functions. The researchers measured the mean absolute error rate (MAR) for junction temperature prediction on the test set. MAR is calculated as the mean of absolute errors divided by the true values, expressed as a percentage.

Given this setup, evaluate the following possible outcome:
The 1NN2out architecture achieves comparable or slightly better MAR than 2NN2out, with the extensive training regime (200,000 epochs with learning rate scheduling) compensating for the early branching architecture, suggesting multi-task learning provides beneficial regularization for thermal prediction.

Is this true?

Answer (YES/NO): YES